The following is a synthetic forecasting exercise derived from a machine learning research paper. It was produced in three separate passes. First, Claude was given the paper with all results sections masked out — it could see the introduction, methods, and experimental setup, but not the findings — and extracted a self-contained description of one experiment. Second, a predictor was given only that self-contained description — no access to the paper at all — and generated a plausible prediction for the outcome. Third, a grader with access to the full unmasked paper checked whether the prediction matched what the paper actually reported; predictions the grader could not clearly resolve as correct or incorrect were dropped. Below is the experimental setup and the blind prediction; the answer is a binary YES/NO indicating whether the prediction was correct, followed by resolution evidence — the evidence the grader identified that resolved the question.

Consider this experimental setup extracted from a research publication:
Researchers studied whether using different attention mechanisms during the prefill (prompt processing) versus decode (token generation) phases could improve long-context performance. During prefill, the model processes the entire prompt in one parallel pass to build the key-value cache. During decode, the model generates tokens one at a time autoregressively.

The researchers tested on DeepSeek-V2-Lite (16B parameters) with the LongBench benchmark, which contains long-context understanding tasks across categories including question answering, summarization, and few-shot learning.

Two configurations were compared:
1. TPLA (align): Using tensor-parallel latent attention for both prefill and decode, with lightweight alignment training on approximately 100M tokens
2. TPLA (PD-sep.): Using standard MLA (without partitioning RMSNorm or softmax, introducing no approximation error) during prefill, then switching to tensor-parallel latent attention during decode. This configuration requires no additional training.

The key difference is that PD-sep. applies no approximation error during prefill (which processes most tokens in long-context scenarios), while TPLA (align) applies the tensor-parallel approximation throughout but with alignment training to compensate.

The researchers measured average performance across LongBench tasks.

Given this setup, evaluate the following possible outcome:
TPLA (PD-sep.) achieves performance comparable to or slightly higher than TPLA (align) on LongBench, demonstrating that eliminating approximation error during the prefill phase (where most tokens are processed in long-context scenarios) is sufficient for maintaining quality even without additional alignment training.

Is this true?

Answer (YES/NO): YES